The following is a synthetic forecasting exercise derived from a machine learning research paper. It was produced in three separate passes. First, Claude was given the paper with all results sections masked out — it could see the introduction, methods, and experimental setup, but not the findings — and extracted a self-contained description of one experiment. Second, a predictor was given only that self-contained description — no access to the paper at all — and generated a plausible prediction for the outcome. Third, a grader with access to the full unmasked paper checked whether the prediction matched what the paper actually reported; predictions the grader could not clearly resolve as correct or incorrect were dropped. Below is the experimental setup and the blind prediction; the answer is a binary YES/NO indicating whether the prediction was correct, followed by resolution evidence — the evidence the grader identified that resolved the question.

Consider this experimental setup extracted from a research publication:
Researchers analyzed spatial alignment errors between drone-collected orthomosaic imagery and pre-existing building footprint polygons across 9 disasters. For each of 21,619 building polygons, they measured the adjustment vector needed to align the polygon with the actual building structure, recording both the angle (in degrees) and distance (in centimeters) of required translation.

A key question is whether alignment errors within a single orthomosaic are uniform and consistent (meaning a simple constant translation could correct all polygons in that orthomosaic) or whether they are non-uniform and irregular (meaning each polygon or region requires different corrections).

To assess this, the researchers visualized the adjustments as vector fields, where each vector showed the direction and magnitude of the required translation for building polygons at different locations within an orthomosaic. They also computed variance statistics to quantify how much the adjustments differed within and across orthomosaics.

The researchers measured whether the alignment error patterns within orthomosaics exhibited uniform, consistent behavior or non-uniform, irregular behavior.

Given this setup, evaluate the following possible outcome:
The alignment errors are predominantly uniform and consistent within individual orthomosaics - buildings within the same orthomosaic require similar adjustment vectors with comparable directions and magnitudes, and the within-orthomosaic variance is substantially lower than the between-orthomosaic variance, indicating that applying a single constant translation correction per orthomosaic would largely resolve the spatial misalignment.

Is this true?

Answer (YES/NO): NO